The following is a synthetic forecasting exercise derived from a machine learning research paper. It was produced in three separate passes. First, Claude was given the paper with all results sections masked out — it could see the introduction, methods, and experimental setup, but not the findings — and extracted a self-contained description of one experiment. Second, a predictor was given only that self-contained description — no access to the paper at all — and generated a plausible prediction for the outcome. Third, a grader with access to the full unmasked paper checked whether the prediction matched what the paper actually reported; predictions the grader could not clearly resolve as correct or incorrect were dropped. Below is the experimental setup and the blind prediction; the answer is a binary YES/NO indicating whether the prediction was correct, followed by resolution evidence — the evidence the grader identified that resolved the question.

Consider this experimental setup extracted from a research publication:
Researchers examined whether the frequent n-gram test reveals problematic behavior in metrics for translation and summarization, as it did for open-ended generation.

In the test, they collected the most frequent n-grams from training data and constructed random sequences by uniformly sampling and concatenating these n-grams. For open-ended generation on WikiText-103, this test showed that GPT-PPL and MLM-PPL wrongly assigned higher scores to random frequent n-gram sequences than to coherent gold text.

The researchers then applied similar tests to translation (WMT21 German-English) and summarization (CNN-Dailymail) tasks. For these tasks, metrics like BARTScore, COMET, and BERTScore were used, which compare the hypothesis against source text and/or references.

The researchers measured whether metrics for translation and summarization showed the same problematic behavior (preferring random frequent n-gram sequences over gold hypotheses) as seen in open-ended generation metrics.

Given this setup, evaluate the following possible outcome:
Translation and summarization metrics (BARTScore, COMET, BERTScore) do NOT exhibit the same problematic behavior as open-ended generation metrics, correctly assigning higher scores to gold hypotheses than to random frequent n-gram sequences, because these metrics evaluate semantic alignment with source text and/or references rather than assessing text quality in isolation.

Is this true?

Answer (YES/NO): YES